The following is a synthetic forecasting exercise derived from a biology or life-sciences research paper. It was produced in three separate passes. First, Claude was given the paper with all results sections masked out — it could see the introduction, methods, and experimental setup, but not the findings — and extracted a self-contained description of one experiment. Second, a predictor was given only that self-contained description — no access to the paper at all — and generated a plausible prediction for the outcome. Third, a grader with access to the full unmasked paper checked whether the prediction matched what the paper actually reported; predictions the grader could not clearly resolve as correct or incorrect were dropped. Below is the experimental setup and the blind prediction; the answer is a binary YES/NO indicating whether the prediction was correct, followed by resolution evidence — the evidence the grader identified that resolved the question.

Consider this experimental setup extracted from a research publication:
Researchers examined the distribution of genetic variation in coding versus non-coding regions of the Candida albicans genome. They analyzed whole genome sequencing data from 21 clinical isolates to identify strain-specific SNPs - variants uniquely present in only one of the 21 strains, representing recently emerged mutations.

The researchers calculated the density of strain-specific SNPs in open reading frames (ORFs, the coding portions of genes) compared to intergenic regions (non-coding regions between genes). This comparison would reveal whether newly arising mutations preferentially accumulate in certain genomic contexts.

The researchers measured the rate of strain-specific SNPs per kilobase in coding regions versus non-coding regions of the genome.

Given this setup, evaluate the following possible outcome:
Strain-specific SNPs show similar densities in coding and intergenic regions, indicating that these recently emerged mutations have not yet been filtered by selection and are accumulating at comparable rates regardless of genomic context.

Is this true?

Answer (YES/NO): NO